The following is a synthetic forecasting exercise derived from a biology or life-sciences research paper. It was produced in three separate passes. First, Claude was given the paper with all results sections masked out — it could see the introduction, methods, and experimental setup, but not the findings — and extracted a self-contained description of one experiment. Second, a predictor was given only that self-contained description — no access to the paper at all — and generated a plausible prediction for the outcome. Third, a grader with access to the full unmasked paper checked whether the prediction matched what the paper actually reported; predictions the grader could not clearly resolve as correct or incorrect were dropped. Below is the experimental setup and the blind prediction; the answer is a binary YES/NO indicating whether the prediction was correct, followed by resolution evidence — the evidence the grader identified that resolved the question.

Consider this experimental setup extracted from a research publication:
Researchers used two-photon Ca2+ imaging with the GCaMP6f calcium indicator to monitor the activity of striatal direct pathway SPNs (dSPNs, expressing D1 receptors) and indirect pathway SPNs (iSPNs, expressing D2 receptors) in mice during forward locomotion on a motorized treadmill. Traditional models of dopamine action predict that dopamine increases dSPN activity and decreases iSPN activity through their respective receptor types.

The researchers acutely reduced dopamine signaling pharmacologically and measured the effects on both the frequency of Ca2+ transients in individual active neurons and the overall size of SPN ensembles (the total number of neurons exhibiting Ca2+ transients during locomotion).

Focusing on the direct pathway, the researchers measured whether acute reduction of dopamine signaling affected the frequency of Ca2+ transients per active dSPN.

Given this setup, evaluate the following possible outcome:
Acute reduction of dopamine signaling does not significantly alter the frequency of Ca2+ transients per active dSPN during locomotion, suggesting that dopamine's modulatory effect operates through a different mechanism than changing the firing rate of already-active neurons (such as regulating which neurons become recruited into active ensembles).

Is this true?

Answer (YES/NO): YES